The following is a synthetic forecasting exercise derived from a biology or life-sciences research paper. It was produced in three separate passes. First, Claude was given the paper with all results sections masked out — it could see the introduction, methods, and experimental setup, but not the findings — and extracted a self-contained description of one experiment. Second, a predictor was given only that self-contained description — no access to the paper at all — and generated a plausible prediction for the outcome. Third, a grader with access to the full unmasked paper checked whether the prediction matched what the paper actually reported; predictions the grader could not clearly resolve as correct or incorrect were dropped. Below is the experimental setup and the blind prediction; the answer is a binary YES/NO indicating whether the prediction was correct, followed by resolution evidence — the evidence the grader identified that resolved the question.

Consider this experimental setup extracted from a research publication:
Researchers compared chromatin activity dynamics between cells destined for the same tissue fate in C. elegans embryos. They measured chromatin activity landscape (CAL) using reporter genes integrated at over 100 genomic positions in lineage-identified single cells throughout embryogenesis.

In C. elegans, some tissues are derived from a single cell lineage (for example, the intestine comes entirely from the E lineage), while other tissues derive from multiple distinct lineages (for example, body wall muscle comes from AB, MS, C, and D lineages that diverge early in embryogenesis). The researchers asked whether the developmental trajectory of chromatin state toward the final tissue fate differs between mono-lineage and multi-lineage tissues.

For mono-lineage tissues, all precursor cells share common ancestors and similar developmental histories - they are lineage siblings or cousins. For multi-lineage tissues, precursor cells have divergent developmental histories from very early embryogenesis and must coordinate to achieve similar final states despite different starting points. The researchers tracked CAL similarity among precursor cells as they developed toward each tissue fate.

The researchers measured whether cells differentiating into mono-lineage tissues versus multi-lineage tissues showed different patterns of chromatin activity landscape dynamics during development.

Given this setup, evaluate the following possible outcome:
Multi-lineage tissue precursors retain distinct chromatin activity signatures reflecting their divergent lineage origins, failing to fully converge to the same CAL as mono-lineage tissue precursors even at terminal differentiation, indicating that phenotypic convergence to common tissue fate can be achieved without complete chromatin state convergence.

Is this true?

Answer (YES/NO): YES